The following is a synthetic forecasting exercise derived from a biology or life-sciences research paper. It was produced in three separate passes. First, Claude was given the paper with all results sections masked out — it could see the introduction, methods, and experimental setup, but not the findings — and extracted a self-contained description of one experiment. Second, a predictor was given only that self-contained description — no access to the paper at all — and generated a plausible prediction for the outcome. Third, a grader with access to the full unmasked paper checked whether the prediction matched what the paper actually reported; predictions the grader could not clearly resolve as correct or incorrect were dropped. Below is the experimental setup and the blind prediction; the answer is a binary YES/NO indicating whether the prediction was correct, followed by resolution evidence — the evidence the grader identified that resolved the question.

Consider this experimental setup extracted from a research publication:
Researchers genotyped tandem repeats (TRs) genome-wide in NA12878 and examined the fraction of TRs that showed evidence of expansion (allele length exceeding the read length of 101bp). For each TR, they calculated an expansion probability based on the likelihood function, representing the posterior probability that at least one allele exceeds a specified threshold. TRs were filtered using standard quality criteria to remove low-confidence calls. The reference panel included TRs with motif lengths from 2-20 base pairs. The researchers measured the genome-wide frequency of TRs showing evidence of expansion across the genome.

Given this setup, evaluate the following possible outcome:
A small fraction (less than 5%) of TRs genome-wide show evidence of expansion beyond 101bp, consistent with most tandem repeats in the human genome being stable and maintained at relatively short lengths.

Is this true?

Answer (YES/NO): YES